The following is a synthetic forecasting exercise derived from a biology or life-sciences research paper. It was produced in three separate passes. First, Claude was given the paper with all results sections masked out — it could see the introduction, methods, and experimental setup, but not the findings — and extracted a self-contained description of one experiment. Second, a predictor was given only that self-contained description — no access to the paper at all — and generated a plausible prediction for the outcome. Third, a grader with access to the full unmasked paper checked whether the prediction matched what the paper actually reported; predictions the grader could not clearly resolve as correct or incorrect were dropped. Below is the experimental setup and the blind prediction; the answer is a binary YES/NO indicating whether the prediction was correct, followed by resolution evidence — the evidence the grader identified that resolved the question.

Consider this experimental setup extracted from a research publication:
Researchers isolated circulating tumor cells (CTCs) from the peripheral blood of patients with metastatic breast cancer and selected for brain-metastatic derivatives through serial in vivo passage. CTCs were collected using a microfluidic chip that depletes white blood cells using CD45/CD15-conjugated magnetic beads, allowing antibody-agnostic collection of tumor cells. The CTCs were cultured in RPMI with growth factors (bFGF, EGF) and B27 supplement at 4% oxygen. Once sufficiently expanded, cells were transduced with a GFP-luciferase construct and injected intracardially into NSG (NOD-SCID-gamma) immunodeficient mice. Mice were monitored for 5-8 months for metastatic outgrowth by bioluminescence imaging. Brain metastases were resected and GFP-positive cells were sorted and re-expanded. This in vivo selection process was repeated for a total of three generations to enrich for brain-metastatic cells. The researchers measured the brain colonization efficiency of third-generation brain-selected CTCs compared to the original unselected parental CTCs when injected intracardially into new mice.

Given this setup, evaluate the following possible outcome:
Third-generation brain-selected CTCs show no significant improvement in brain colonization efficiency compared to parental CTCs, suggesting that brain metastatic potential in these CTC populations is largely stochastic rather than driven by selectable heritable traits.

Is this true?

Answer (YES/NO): NO